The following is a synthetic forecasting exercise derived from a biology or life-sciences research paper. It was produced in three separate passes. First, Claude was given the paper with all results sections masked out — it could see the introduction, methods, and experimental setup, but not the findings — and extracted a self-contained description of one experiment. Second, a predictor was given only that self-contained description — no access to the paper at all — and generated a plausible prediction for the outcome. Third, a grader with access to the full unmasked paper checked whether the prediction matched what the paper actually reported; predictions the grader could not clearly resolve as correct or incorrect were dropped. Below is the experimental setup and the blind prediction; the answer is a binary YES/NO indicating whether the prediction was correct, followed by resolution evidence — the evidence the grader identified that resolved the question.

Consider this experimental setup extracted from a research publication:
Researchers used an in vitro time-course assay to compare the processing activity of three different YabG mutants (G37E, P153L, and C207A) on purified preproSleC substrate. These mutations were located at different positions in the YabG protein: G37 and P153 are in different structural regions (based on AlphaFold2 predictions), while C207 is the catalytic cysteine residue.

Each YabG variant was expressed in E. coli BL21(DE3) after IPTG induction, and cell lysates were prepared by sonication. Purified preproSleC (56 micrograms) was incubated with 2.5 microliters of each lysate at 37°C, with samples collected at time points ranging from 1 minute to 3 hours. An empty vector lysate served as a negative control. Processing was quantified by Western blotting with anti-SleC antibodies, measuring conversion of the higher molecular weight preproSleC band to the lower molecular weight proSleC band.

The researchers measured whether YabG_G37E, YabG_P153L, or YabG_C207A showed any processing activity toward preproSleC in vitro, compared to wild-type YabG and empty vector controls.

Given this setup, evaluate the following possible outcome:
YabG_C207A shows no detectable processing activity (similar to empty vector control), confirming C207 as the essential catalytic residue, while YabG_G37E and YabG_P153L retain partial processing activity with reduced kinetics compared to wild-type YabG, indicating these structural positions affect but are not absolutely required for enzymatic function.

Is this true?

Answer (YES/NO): NO